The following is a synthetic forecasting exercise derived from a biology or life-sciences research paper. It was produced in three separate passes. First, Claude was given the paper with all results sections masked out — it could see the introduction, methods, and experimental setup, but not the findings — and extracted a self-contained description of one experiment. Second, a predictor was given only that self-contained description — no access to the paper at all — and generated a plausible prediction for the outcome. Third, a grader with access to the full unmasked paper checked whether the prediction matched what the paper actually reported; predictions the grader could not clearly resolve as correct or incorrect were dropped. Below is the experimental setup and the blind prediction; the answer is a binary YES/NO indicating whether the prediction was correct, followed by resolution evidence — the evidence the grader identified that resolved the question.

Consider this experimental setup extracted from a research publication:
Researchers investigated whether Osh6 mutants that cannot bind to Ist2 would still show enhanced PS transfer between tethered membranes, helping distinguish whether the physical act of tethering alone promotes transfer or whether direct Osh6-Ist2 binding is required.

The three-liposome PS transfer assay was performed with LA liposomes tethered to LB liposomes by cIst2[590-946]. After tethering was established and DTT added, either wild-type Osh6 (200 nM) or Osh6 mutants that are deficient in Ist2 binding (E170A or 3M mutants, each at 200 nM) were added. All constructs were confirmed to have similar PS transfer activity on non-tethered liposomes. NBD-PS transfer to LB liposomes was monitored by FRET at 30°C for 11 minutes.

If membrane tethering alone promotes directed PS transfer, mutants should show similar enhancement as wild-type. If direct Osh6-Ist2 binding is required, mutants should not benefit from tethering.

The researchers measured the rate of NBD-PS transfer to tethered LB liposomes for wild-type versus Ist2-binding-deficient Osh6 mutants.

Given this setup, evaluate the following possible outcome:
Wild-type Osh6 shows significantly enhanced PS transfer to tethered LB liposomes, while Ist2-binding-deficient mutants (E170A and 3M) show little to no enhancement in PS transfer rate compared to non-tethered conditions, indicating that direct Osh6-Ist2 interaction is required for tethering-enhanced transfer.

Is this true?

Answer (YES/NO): YES